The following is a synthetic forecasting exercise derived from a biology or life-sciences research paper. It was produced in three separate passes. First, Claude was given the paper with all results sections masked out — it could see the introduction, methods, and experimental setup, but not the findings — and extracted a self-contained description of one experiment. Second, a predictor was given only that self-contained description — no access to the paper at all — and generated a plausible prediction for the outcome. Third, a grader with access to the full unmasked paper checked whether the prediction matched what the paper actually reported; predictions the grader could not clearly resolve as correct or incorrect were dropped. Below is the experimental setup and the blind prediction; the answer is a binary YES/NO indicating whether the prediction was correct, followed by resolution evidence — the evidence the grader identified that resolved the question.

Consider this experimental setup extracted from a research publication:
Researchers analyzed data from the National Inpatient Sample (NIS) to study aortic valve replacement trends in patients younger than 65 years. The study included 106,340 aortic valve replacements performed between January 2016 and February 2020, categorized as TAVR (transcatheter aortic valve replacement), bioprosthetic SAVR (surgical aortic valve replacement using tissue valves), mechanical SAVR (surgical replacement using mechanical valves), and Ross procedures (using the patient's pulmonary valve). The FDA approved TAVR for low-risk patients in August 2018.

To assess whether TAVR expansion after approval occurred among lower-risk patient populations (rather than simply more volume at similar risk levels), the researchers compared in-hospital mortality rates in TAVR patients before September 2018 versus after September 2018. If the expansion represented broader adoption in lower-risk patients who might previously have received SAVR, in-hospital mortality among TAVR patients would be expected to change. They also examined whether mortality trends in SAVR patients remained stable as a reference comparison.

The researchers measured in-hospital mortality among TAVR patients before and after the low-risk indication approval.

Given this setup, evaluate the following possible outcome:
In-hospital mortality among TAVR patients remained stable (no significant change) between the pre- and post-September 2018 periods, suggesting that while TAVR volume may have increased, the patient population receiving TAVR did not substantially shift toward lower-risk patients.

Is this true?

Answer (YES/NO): NO